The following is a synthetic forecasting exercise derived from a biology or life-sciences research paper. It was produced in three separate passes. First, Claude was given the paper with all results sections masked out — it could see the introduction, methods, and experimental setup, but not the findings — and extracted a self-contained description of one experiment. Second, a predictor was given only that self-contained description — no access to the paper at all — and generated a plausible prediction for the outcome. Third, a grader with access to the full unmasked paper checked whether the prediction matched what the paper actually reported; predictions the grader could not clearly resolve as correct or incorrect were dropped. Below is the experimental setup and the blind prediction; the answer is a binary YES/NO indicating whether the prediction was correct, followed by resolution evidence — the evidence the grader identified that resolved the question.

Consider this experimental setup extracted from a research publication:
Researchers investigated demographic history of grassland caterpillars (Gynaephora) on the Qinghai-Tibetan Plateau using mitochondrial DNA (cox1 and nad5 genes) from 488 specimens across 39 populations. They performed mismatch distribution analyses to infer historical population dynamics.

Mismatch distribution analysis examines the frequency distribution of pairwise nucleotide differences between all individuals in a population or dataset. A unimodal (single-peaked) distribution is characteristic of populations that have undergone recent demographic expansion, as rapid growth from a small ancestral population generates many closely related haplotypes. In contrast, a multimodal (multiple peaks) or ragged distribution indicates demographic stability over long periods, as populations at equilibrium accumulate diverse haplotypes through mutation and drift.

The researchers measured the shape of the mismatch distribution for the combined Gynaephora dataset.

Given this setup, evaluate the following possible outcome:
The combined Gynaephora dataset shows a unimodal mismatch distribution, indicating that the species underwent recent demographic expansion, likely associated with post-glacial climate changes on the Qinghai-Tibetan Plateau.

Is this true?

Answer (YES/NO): NO